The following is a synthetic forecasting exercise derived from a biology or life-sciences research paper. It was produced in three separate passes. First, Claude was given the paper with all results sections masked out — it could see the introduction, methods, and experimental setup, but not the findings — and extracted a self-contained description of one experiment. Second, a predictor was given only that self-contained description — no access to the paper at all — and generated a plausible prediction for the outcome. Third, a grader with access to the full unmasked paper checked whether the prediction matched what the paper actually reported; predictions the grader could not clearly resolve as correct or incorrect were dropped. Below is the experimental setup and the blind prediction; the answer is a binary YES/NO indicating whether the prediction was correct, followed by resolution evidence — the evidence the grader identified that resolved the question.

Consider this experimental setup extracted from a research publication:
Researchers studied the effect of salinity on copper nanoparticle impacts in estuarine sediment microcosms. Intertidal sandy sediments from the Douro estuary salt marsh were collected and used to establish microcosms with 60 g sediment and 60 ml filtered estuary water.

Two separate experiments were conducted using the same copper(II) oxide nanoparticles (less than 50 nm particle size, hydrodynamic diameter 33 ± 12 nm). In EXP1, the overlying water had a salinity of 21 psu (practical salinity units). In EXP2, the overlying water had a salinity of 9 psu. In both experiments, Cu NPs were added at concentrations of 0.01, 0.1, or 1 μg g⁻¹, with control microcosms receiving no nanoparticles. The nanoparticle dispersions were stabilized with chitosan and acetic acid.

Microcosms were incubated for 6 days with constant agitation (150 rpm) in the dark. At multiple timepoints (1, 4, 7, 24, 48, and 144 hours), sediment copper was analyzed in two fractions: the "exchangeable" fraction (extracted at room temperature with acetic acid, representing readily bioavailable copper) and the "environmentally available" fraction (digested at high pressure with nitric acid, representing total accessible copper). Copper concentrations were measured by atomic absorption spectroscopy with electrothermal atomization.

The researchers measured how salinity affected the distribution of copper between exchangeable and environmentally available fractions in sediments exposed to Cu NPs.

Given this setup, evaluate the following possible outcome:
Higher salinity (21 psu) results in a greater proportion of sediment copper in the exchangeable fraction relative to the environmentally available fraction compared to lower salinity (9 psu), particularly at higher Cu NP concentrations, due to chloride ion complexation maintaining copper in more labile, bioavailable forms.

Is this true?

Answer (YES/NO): NO